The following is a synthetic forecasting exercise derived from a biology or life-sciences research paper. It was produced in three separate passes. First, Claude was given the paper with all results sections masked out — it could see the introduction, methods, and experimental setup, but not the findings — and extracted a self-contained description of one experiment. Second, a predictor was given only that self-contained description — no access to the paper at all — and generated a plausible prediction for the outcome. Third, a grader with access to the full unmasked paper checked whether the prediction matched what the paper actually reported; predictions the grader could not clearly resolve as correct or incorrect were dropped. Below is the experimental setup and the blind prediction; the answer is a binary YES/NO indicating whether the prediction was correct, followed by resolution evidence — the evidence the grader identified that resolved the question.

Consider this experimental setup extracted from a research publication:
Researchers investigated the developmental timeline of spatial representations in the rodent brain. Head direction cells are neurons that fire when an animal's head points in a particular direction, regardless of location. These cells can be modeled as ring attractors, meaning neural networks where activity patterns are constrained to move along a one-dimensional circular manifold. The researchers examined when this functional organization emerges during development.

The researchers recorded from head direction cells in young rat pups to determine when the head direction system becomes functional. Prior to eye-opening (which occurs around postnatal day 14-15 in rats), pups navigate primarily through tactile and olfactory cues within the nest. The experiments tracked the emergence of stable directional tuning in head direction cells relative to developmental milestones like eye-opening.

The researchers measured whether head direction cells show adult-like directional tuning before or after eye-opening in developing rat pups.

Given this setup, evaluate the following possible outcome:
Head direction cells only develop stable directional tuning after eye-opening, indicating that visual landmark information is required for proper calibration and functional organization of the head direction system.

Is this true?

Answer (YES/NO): NO